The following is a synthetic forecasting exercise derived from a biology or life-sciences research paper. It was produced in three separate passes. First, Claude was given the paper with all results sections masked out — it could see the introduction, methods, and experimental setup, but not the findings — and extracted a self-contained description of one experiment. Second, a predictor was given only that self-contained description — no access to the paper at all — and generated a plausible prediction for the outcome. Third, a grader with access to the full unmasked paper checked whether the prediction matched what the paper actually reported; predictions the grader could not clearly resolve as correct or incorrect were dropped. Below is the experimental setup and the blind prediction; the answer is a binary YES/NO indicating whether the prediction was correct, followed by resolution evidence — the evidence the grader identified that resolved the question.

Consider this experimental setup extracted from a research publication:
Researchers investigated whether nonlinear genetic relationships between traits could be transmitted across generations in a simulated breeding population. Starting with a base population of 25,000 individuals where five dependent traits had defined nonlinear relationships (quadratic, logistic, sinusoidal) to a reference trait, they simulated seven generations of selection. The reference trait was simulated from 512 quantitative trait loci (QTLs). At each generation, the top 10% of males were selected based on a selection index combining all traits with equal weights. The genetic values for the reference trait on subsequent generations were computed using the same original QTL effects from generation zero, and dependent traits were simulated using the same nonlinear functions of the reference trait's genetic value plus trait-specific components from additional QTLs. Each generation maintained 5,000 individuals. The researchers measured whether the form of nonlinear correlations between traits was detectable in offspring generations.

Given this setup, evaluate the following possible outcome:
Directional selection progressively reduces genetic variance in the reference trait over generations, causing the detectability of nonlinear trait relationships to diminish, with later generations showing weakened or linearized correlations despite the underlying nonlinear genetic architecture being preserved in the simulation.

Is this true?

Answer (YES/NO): NO